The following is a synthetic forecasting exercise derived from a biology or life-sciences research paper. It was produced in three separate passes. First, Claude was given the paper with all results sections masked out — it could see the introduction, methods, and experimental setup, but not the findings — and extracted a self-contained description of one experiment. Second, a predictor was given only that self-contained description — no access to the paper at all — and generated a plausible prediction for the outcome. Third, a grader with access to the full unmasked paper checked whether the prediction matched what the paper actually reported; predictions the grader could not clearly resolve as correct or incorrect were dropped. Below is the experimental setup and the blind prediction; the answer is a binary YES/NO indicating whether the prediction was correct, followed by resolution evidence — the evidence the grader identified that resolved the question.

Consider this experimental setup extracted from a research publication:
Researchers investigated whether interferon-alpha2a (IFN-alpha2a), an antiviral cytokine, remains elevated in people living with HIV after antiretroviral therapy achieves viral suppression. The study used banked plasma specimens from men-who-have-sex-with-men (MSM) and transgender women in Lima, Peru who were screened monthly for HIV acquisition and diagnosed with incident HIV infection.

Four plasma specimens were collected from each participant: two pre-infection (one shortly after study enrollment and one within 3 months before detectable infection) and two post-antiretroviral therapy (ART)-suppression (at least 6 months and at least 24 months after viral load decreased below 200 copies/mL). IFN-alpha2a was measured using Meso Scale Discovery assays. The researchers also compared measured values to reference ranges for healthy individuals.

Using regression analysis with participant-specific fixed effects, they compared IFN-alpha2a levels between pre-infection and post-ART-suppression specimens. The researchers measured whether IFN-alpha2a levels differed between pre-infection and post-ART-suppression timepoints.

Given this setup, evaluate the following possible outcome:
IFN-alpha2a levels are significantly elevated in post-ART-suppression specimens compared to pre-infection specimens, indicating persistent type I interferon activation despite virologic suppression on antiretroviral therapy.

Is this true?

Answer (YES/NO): NO